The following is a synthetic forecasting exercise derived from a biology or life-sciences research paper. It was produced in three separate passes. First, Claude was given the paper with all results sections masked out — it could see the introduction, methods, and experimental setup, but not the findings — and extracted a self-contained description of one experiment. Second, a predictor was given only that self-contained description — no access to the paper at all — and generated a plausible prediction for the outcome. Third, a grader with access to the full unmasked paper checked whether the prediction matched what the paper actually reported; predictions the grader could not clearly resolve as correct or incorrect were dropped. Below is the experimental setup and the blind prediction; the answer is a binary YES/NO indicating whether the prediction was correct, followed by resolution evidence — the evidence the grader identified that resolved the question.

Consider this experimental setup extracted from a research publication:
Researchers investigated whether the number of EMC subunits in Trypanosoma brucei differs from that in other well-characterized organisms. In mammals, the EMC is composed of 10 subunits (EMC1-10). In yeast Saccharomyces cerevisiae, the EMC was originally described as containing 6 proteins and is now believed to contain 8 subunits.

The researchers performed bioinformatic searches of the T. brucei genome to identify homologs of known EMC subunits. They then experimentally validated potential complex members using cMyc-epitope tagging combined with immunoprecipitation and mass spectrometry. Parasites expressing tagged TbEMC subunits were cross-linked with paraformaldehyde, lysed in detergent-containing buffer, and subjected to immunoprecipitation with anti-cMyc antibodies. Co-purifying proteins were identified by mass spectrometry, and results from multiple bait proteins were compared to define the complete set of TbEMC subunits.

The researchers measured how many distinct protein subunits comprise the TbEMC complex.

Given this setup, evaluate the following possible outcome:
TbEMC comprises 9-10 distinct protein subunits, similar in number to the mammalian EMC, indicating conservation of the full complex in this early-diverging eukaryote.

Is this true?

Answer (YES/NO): YES